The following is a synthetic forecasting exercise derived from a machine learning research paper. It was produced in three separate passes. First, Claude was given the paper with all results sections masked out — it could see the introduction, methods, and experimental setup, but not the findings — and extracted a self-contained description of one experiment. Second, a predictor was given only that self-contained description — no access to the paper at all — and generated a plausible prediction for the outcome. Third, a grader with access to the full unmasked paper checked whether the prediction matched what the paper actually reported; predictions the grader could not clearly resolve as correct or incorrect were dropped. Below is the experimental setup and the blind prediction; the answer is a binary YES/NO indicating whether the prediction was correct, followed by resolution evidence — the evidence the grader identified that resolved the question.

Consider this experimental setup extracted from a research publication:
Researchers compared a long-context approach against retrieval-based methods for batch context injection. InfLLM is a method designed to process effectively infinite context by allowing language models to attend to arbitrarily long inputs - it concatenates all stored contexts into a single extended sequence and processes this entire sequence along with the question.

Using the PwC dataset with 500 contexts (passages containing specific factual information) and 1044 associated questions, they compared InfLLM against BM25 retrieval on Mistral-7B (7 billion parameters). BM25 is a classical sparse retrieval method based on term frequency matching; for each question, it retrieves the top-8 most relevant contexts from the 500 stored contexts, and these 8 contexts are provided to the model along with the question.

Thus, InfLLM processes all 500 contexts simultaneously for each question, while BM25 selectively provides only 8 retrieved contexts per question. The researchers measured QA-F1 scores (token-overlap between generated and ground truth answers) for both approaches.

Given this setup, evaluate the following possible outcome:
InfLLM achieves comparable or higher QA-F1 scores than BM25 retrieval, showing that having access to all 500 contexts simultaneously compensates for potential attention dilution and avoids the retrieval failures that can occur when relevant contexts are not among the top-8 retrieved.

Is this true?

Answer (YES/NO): NO